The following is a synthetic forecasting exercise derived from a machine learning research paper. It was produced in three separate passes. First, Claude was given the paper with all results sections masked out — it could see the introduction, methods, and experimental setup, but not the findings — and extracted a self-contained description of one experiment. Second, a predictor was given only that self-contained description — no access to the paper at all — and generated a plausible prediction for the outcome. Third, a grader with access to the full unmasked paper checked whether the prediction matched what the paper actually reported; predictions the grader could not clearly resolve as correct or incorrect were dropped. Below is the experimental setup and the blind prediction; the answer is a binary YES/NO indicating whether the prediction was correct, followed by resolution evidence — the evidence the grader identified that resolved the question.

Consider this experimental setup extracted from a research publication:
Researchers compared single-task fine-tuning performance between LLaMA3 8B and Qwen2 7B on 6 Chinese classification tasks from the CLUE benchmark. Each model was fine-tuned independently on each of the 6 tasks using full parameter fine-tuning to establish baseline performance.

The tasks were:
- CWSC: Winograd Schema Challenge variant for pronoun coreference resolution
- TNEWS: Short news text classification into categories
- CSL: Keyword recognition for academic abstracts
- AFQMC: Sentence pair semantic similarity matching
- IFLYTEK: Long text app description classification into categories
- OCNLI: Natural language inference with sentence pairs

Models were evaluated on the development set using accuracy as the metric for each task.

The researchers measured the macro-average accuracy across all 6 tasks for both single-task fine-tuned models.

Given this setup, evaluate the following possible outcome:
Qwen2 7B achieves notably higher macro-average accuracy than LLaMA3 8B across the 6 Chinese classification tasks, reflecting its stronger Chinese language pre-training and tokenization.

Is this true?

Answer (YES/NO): NO